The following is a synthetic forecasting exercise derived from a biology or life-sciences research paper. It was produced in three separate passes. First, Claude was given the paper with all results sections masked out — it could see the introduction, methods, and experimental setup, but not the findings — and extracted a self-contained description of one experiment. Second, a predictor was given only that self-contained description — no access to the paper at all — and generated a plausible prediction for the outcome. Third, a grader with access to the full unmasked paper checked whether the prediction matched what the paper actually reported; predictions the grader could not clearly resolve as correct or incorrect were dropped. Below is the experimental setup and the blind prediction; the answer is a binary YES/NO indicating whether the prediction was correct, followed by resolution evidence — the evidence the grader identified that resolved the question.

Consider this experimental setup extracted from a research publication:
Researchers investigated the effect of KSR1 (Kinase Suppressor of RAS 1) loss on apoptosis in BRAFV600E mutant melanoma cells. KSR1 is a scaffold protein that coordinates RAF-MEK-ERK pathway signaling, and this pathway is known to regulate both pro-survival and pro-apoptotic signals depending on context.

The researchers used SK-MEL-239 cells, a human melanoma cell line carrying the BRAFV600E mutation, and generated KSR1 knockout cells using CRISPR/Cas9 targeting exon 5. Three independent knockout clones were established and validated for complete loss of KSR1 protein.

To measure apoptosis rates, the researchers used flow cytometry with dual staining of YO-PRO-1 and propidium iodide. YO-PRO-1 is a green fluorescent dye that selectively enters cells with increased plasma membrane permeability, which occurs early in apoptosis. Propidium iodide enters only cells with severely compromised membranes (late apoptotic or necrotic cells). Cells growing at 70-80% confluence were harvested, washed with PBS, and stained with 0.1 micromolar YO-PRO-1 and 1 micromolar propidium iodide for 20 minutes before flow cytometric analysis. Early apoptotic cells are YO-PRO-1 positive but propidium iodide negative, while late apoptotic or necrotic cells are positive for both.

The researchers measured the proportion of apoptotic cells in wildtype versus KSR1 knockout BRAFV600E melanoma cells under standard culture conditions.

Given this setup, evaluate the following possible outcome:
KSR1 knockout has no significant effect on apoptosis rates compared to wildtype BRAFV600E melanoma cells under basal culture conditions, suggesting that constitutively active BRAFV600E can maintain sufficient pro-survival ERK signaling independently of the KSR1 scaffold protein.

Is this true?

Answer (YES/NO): NO